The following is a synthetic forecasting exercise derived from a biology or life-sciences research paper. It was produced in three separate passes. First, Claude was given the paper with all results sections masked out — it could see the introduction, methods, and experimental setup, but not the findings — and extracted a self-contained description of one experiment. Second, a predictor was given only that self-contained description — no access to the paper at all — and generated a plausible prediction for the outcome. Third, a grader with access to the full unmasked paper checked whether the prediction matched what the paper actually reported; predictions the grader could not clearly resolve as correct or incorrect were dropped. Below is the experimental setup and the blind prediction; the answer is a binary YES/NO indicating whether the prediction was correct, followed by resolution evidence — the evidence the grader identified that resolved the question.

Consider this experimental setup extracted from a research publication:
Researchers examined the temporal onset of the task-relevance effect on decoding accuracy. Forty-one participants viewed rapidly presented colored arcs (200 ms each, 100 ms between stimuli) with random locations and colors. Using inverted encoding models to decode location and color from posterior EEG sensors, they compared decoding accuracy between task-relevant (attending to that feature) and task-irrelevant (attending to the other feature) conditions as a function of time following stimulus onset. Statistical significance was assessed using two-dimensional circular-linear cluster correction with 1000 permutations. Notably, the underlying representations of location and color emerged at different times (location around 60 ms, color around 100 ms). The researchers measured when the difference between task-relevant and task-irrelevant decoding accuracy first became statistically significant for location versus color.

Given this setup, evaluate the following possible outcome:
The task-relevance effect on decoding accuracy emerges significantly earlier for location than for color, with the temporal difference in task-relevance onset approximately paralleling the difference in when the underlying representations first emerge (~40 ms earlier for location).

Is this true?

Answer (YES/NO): NO